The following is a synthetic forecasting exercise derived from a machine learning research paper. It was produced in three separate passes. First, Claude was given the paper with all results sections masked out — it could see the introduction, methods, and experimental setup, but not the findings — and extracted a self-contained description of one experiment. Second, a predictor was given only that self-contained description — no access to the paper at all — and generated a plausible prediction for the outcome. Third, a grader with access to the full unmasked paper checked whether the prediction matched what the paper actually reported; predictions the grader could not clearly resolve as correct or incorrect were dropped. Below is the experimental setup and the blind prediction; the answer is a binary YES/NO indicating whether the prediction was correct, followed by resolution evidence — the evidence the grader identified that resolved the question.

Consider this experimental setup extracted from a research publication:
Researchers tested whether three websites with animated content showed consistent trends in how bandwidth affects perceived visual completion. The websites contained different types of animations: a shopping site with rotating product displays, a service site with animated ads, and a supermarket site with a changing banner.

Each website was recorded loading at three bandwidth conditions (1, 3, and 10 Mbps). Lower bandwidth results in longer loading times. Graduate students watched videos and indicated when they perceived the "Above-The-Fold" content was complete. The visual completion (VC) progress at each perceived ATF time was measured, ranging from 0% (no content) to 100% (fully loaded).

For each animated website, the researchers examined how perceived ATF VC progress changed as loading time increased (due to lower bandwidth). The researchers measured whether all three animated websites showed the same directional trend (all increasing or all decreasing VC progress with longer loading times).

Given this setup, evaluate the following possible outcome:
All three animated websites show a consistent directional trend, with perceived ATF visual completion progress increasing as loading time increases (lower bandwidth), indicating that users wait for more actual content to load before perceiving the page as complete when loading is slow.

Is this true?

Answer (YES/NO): NO